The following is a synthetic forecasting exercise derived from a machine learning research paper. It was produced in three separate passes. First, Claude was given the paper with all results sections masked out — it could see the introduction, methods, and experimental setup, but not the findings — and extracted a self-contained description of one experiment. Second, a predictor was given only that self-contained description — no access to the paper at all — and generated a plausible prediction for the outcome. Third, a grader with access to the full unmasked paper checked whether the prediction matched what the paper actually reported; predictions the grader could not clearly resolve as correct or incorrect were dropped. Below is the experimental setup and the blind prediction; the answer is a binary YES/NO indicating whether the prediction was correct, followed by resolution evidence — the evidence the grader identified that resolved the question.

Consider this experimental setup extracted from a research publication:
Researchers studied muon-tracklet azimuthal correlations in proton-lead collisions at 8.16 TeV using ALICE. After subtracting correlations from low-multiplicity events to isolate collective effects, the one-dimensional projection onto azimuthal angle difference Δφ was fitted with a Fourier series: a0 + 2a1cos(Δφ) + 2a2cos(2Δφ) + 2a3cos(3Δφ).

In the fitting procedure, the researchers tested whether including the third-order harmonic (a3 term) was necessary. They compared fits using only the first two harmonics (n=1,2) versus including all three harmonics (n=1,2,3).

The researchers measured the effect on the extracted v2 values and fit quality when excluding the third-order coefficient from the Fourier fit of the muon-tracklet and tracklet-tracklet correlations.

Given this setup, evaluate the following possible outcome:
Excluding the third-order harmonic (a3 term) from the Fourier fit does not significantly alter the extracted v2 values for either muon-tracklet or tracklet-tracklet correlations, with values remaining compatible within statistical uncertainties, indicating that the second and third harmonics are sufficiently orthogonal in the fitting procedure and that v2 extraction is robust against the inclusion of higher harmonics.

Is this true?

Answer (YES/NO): YES